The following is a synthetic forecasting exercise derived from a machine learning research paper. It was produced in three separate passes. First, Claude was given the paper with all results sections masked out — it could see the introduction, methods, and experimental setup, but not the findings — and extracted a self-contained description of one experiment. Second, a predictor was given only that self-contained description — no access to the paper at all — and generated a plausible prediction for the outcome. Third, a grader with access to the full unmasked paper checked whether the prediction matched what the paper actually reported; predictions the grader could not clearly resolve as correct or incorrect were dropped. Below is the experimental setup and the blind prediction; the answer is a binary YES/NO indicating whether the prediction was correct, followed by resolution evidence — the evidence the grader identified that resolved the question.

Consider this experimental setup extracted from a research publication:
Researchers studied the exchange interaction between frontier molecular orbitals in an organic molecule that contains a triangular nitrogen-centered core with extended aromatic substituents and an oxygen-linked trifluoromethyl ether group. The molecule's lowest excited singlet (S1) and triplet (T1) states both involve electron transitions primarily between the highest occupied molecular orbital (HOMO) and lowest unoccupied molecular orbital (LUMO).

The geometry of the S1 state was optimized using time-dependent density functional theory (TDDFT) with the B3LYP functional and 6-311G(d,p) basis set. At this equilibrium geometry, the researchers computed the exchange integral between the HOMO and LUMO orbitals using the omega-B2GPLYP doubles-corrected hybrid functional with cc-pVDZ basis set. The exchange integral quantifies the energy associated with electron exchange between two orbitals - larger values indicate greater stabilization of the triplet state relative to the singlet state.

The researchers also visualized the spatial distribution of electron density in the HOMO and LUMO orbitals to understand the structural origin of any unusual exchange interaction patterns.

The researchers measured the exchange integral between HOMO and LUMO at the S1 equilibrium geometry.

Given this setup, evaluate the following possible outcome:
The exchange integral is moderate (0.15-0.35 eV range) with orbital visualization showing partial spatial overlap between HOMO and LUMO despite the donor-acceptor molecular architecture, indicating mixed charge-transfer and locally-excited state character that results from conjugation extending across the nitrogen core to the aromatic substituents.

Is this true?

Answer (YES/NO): NO